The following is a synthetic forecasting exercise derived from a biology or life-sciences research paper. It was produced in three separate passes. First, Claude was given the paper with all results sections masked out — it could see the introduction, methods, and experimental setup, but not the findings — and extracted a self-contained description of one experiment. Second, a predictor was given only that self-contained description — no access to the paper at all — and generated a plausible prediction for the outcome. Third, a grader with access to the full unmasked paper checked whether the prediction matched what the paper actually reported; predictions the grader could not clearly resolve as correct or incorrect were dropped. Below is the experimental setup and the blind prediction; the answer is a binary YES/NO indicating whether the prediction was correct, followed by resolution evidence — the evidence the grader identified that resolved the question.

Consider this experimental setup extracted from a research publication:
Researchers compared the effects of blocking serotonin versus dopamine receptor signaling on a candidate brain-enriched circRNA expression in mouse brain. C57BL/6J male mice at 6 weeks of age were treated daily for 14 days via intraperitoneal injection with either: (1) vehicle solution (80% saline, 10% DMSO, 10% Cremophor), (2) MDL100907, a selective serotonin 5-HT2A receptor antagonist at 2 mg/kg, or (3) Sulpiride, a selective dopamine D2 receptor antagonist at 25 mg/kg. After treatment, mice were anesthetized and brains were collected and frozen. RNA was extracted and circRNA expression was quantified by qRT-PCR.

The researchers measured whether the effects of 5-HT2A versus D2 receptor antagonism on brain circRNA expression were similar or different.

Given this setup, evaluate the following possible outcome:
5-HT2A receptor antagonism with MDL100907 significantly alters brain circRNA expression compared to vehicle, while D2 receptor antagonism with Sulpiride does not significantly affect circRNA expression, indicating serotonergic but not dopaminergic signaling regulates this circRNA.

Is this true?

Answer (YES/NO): YES